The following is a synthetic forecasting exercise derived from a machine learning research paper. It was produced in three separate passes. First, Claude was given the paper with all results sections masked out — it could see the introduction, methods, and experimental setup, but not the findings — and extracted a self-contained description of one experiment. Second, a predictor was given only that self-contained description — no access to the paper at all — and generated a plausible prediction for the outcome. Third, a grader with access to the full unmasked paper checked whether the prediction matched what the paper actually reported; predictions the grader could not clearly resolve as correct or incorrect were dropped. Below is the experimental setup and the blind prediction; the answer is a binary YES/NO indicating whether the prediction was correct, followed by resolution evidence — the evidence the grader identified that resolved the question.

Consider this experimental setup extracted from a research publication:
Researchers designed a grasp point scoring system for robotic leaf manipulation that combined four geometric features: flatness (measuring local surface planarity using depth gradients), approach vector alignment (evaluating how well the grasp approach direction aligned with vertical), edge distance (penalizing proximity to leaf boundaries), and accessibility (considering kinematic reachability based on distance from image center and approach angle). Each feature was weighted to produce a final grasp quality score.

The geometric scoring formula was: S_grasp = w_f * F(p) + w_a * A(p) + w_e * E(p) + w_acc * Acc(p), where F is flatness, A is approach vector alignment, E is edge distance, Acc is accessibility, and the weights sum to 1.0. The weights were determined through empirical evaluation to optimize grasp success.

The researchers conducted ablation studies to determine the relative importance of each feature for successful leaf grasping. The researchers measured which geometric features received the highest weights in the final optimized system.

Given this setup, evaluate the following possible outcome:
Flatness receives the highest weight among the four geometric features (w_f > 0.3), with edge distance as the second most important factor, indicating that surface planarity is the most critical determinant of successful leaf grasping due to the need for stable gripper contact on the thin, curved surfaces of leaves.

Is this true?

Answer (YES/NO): NO